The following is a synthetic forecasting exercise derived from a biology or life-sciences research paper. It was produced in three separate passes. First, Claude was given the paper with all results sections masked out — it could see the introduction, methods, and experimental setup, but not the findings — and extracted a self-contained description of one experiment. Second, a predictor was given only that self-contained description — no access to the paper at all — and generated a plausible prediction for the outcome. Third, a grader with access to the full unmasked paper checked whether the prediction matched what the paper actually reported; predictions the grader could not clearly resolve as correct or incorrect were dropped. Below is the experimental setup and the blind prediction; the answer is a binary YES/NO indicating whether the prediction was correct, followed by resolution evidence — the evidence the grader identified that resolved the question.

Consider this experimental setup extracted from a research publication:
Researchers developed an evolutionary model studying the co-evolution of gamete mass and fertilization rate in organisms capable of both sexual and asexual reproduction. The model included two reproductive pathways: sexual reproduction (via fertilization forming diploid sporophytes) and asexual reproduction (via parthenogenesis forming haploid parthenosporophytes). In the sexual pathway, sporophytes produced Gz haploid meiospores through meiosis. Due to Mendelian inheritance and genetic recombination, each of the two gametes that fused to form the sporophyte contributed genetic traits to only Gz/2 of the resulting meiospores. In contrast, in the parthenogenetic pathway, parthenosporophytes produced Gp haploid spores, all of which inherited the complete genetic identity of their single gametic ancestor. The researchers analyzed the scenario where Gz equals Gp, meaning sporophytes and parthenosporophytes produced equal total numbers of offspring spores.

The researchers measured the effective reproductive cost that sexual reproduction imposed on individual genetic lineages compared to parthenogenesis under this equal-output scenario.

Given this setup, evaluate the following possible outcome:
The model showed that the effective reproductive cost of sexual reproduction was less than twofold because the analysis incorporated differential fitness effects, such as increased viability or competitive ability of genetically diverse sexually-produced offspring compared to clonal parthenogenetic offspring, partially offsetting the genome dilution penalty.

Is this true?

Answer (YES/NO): NO